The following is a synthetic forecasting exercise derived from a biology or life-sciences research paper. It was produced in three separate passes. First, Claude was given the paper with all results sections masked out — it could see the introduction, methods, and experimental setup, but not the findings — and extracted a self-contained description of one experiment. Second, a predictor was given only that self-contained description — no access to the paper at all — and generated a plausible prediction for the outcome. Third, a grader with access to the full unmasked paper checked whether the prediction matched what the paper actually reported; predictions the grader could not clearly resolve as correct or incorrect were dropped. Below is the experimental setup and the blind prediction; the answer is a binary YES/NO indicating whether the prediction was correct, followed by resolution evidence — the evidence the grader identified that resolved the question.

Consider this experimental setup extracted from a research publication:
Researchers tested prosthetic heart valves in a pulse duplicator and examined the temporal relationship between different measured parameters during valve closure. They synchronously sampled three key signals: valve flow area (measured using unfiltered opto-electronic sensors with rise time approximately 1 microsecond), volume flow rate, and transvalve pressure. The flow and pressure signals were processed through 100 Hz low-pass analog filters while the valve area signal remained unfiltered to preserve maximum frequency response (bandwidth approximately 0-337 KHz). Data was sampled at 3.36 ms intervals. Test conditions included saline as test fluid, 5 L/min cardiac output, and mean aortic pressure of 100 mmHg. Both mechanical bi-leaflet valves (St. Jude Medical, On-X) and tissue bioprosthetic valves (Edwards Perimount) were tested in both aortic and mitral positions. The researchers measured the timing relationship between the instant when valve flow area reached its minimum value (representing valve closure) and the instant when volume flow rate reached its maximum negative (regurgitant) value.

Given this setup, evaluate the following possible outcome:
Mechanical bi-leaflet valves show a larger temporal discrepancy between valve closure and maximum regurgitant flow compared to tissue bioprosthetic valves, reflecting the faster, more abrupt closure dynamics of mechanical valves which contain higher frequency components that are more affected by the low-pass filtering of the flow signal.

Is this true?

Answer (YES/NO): NO